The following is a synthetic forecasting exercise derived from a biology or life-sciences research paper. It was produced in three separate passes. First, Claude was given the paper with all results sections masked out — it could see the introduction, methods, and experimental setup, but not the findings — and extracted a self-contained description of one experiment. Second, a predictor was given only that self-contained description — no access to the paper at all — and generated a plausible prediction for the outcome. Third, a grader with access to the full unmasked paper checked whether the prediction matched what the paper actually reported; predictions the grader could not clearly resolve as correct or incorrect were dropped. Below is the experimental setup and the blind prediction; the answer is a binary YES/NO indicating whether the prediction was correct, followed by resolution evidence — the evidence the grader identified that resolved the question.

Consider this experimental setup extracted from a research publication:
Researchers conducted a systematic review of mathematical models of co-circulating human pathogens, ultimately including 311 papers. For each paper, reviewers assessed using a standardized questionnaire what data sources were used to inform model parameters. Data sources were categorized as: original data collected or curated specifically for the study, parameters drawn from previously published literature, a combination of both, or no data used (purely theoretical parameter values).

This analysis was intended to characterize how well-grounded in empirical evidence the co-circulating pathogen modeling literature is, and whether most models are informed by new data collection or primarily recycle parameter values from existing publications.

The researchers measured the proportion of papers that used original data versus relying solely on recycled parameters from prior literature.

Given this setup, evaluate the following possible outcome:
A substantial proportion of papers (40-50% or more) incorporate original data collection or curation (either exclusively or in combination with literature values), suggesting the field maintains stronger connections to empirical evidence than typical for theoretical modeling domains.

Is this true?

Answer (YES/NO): NO